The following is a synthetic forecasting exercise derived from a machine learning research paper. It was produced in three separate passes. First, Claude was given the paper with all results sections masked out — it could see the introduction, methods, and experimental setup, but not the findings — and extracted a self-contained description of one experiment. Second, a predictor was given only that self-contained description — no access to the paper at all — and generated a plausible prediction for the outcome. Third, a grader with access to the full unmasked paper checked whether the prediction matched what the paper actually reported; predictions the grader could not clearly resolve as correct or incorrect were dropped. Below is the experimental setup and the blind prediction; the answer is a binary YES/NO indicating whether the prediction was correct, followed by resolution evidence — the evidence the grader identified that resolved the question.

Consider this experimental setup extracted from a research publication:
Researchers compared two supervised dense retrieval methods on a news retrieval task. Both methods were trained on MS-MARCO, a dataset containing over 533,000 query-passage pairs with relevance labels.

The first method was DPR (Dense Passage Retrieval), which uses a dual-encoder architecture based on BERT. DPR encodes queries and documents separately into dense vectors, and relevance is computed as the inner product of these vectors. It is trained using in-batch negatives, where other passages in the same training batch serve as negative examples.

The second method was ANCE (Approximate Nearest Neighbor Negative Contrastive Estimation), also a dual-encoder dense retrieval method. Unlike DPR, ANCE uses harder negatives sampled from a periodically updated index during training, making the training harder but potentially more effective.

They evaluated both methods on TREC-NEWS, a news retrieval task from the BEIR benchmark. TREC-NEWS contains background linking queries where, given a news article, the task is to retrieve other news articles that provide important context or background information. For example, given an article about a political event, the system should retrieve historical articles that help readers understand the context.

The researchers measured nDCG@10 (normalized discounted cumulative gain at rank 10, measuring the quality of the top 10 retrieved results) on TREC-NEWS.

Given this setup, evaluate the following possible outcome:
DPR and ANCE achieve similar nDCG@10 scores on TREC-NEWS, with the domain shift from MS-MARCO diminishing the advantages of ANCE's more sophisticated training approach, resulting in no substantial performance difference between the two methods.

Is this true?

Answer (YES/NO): NO